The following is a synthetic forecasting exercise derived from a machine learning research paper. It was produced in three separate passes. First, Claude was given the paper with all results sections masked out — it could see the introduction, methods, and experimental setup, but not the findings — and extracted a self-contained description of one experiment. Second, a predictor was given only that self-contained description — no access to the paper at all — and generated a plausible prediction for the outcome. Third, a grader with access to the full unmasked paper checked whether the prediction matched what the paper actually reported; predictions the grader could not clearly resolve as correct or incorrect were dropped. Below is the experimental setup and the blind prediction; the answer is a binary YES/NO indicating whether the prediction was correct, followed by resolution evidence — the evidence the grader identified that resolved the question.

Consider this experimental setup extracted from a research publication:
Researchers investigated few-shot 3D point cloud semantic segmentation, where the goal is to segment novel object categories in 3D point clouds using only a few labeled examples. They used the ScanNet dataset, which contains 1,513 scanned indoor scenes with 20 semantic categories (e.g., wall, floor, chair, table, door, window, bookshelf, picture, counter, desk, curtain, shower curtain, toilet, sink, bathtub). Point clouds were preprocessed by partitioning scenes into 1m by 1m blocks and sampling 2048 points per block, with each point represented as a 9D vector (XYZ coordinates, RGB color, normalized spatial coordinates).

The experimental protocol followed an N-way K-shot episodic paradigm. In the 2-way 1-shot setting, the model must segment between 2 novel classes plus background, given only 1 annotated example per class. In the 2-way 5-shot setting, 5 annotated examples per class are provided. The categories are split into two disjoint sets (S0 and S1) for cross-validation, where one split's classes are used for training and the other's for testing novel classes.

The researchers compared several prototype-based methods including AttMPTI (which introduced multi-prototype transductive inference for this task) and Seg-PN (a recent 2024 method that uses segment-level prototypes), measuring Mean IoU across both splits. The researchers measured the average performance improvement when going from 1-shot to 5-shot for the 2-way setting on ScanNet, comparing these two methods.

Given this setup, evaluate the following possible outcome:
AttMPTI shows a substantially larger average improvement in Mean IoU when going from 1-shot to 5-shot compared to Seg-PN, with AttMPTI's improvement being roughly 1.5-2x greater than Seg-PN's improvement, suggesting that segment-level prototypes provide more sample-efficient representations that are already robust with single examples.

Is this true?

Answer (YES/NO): NO